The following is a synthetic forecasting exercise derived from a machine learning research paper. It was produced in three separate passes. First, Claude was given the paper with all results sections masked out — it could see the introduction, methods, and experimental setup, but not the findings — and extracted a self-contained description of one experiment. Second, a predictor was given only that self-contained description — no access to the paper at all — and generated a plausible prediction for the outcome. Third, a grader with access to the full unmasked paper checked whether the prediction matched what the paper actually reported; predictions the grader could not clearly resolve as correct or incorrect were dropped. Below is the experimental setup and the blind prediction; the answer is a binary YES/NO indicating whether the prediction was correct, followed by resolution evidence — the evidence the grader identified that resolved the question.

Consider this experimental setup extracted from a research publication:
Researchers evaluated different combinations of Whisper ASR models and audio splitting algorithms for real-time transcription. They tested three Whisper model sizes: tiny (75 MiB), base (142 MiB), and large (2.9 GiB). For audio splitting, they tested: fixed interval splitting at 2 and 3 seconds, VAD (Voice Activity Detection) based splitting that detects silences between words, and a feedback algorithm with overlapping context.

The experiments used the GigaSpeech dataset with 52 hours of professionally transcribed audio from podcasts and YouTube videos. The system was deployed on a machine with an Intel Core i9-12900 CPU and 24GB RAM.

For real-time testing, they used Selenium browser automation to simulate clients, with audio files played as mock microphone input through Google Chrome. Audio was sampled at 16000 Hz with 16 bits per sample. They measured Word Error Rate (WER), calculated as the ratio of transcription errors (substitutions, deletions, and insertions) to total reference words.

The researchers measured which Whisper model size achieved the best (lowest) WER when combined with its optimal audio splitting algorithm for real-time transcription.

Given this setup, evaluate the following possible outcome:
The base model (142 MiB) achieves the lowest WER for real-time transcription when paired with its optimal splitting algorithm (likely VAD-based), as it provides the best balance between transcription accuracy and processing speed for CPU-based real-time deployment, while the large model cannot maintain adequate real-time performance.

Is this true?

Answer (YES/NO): YES